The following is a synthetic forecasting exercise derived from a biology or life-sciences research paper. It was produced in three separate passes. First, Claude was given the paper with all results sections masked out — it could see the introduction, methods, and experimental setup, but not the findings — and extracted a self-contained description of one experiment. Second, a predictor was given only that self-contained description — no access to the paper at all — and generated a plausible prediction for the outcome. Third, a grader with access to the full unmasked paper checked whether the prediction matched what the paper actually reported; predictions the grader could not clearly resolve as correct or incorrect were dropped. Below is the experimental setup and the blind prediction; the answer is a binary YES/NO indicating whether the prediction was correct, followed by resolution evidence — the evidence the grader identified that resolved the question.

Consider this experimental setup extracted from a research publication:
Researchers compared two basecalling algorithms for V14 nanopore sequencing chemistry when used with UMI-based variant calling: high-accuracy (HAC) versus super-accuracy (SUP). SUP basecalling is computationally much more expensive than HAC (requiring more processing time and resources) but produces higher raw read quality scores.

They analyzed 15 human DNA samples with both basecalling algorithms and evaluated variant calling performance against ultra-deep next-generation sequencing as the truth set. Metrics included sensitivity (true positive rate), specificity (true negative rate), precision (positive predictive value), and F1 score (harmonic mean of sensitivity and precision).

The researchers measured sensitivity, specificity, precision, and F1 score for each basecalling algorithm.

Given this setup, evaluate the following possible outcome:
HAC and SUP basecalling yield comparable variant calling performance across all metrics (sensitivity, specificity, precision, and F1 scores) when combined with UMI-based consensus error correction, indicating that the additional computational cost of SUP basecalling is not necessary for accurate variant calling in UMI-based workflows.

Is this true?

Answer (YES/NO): YES